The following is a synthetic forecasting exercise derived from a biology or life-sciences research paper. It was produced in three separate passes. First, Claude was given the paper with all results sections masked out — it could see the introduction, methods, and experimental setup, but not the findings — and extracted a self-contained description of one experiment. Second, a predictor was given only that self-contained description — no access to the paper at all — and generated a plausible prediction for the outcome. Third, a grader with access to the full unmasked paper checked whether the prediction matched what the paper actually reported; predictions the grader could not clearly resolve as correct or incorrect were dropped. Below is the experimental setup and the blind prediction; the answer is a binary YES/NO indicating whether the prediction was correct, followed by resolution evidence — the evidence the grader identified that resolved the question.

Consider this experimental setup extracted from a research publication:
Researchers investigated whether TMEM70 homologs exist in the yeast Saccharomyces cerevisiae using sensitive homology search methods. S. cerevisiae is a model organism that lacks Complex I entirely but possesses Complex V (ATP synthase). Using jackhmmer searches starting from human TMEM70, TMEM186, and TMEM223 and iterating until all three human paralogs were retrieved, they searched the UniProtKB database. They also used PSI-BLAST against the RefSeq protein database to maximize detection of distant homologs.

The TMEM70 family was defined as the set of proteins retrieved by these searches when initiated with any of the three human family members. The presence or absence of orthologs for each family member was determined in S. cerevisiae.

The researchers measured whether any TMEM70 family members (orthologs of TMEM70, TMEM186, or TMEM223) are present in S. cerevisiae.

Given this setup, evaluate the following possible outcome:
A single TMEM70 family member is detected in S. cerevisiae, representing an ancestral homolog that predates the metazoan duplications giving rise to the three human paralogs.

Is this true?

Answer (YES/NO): NO